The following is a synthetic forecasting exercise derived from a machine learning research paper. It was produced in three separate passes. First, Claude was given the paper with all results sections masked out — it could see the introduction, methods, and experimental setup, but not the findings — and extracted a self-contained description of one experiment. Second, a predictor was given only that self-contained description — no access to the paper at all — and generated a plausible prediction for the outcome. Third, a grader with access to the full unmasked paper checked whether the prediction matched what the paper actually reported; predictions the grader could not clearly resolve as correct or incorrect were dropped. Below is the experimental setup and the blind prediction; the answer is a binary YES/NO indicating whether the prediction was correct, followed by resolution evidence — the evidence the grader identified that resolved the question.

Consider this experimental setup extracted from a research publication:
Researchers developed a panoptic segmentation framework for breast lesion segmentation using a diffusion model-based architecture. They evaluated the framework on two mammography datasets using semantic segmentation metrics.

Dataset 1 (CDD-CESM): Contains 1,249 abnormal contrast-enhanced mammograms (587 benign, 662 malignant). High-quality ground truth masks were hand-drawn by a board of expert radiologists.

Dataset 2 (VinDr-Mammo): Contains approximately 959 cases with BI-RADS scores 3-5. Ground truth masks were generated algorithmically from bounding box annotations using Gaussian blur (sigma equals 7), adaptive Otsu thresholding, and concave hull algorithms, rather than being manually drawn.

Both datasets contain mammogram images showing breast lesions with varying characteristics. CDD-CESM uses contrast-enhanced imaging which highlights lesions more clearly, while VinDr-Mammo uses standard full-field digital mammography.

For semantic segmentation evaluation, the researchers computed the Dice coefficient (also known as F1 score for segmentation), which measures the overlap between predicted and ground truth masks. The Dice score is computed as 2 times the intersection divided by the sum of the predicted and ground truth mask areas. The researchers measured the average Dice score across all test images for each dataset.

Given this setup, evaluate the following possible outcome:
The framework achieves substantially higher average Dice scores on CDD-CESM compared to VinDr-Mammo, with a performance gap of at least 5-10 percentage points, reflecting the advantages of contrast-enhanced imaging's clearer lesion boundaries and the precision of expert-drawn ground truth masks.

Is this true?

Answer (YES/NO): NO